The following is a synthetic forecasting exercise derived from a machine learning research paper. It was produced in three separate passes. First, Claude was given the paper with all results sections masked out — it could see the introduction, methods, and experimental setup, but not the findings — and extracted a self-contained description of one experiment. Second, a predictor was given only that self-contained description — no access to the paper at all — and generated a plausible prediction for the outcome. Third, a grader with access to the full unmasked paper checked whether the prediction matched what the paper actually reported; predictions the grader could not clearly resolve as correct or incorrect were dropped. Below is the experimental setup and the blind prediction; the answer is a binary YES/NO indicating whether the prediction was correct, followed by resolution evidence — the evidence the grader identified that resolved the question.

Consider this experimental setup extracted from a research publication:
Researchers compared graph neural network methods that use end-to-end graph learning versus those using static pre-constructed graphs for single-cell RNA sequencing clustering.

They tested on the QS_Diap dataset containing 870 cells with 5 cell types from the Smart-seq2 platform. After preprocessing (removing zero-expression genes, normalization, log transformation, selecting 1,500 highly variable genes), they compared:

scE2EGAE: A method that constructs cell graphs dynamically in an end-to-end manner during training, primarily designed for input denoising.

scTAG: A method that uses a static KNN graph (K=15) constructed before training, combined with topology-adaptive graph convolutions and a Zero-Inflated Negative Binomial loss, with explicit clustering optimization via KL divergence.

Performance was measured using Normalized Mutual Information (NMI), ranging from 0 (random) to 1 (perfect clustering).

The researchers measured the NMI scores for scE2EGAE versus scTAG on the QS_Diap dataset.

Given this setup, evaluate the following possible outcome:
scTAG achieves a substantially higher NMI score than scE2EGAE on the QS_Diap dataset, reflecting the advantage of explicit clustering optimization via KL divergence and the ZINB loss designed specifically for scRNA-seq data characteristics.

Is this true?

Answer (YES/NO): YES